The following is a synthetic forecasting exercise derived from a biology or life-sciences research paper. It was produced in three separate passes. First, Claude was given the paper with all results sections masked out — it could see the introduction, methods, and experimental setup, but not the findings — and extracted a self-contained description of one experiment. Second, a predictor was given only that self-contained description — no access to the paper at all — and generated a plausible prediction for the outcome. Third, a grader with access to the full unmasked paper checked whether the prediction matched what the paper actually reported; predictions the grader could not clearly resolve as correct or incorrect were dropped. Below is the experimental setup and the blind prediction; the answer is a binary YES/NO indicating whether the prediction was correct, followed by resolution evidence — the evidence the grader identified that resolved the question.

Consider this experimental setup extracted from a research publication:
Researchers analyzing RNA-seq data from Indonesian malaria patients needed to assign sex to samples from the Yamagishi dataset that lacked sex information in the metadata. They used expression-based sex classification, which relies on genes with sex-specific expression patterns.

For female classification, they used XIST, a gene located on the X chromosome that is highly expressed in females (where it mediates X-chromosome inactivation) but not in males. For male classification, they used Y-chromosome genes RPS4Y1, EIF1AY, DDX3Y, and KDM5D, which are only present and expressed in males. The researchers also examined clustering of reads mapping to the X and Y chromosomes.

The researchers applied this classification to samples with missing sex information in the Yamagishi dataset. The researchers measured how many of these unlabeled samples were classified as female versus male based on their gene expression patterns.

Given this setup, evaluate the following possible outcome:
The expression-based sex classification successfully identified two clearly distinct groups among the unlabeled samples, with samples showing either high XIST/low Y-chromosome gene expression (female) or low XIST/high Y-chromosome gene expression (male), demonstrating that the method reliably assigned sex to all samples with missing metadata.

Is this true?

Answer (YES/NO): YES